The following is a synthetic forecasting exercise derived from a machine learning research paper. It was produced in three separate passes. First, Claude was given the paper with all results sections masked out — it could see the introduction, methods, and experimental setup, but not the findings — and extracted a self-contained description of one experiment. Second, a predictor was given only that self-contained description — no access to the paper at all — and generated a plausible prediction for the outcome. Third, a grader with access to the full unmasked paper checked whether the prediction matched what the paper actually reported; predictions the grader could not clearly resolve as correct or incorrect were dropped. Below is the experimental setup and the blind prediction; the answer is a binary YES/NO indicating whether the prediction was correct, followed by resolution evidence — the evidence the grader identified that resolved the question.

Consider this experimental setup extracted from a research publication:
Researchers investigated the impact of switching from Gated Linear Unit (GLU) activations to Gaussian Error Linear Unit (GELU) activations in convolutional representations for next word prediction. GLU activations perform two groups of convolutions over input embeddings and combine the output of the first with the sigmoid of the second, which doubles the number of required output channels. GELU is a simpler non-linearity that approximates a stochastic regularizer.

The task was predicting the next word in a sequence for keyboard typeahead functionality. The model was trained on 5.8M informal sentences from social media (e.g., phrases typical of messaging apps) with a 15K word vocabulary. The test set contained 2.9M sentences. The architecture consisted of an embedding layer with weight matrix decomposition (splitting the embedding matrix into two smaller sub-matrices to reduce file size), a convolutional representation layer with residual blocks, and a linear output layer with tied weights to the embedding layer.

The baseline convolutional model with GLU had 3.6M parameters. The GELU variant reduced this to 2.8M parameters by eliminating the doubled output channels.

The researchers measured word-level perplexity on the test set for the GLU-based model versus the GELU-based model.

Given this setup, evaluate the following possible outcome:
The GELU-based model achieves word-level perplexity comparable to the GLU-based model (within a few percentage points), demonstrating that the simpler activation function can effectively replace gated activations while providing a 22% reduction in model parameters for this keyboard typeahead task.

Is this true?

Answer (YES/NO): YES